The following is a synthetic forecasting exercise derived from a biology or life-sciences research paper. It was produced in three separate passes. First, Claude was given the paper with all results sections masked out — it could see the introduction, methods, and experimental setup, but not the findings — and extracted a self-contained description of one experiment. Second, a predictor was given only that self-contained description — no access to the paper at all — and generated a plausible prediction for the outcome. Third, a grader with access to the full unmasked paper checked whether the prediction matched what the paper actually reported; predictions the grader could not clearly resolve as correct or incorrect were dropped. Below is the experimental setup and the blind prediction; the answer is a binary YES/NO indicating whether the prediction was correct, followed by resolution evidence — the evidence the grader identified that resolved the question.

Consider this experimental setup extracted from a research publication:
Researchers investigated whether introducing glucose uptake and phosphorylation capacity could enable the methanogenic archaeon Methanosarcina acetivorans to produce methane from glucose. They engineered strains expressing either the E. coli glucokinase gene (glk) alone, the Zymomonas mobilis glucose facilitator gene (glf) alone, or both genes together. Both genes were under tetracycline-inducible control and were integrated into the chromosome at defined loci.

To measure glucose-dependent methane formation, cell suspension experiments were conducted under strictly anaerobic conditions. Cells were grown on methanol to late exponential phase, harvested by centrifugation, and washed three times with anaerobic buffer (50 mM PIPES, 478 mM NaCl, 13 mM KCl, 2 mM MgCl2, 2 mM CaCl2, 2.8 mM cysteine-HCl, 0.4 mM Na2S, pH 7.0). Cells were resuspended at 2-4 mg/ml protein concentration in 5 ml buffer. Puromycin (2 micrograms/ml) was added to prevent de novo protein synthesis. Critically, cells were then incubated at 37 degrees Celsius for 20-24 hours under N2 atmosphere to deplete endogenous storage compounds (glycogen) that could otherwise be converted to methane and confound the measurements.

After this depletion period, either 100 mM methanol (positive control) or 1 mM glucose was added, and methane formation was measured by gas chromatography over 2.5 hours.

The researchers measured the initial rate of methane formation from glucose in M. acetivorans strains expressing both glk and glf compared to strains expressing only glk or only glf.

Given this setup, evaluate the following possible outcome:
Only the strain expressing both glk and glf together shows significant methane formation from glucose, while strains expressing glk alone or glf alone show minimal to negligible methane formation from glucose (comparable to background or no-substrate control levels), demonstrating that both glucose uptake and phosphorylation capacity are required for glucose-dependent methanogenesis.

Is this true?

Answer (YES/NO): NO